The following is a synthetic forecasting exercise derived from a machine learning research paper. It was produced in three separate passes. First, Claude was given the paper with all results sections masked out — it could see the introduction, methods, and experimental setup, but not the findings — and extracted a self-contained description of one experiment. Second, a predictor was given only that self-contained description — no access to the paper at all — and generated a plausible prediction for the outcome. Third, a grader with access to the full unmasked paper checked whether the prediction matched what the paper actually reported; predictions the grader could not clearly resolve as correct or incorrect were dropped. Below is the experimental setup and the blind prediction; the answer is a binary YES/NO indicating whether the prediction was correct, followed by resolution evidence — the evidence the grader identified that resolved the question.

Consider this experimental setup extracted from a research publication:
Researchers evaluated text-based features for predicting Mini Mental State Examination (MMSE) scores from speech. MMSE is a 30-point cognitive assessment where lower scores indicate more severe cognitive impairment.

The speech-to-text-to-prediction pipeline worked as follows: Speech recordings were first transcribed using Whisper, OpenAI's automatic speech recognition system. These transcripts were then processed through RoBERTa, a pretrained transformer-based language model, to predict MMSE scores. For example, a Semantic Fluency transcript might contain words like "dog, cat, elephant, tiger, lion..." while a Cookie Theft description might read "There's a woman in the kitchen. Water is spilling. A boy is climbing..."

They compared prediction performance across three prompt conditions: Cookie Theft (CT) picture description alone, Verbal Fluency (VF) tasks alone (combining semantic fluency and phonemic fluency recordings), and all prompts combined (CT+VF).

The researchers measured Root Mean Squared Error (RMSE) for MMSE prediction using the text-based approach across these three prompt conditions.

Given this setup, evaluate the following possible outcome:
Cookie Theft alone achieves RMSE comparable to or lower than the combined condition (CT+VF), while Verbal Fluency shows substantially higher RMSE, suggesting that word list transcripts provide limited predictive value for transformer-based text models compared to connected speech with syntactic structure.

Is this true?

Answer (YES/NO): NO